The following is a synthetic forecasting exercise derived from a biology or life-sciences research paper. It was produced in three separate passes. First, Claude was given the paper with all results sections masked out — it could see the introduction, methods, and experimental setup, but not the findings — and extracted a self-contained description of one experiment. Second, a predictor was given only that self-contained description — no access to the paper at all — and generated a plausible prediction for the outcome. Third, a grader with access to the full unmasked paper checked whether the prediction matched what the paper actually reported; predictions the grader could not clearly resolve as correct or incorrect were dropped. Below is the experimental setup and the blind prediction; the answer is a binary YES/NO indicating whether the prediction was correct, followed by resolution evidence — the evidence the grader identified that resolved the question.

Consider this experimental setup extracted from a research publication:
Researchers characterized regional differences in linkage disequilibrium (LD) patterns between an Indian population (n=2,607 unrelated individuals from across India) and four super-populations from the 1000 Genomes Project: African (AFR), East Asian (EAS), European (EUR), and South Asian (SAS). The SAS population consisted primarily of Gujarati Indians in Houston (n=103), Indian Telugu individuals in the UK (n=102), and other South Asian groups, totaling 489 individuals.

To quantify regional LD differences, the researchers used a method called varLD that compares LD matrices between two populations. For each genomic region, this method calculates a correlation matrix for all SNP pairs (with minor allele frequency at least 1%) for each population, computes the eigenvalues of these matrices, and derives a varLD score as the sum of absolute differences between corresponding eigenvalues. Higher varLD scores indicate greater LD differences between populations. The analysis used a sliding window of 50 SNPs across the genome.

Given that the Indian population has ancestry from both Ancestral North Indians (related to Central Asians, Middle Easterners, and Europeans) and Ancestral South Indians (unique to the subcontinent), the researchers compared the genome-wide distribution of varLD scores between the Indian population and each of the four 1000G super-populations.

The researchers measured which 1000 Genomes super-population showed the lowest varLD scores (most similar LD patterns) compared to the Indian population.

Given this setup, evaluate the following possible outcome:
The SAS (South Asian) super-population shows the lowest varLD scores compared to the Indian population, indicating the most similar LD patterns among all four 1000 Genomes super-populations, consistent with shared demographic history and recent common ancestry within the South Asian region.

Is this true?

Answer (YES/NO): YES